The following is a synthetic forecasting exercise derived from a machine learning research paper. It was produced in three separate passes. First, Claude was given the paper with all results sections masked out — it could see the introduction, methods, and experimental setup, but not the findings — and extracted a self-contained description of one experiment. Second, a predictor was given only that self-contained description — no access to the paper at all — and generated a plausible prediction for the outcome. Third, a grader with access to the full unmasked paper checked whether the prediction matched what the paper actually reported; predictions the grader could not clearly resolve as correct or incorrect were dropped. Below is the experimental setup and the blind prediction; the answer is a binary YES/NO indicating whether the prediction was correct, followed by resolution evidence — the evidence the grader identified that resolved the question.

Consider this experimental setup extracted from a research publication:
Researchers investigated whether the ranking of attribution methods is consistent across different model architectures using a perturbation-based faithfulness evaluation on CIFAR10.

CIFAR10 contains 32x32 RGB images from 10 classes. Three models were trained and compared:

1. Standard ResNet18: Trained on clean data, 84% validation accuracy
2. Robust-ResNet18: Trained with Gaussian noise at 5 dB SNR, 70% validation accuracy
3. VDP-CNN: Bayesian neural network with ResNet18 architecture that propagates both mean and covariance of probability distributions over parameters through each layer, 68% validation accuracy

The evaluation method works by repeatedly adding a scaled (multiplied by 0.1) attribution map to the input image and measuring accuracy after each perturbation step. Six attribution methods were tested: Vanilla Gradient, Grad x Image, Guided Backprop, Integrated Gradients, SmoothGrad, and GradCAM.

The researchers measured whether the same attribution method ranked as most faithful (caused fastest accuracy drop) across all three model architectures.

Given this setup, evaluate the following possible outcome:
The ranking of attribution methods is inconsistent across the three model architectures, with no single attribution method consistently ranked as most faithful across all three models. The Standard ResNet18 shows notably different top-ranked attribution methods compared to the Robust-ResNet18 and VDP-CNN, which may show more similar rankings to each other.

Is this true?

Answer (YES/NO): YES